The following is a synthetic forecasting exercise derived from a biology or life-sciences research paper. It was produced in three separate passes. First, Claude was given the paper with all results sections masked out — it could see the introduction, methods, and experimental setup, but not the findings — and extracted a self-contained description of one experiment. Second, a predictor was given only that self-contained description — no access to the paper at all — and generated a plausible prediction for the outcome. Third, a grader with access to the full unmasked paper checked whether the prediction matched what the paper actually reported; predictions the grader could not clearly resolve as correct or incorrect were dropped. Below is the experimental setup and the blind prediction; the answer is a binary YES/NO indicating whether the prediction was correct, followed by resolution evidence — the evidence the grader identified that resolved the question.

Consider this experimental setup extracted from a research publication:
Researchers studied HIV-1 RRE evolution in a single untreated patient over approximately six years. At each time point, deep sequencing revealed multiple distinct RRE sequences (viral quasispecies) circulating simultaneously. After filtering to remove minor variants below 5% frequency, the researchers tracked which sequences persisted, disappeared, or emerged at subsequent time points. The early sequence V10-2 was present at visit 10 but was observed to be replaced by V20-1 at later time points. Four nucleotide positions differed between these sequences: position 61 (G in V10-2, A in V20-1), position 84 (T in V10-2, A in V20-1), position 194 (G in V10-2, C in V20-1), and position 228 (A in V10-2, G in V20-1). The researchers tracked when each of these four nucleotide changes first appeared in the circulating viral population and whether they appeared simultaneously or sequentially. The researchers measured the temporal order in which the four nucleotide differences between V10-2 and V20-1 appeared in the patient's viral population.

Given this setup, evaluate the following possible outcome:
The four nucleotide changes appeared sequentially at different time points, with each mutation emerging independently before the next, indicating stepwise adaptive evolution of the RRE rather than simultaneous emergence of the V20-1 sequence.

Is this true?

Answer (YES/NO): NO